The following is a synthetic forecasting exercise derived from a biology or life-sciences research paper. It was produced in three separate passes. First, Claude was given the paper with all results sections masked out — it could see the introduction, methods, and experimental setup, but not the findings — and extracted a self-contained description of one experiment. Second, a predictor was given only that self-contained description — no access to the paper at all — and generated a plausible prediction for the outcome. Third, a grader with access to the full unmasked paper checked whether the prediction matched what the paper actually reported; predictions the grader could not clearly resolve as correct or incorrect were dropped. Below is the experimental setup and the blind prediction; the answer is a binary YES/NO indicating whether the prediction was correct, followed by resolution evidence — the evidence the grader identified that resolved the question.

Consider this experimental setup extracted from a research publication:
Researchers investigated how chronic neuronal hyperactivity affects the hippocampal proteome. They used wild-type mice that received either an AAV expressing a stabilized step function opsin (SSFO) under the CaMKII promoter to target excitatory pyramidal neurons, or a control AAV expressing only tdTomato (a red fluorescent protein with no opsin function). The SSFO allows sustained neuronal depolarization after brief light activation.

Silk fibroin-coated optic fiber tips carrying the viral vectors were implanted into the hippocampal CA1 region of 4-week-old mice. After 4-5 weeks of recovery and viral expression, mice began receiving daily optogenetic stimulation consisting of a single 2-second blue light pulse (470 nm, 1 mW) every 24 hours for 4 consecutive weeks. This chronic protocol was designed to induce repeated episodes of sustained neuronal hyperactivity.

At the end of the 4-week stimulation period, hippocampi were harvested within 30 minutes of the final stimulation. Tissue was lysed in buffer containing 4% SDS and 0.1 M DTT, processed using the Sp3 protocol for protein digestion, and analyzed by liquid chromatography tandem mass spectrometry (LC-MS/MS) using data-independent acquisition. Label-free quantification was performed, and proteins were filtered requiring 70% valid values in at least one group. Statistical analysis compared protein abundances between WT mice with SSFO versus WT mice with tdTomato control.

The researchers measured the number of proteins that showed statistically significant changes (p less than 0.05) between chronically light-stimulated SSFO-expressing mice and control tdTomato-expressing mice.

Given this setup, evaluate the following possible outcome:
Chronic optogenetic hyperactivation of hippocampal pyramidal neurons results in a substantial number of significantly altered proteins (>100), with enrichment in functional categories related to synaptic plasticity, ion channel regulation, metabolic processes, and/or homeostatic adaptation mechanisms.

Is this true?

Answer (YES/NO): YES